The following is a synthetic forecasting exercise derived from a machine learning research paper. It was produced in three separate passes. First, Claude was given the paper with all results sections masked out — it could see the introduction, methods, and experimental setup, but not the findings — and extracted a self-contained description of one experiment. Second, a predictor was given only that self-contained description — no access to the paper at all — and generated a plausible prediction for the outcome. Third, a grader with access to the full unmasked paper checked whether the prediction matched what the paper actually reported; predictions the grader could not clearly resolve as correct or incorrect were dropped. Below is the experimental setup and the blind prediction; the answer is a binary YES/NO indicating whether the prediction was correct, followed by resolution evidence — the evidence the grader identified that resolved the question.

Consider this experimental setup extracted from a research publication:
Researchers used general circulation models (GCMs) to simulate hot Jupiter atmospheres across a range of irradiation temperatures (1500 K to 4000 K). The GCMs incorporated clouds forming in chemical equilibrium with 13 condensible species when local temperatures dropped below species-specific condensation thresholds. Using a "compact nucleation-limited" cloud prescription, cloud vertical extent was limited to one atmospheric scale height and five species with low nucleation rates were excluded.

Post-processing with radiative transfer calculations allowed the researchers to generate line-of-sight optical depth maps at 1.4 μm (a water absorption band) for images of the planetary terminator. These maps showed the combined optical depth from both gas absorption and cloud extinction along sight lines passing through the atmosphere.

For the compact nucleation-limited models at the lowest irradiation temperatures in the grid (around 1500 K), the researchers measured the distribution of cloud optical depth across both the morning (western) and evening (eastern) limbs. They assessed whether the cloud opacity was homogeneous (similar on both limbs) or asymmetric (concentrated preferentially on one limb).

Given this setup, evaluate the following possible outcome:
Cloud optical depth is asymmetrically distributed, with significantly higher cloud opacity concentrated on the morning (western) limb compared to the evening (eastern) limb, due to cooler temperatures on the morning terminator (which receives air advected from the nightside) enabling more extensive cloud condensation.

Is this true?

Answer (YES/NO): NO